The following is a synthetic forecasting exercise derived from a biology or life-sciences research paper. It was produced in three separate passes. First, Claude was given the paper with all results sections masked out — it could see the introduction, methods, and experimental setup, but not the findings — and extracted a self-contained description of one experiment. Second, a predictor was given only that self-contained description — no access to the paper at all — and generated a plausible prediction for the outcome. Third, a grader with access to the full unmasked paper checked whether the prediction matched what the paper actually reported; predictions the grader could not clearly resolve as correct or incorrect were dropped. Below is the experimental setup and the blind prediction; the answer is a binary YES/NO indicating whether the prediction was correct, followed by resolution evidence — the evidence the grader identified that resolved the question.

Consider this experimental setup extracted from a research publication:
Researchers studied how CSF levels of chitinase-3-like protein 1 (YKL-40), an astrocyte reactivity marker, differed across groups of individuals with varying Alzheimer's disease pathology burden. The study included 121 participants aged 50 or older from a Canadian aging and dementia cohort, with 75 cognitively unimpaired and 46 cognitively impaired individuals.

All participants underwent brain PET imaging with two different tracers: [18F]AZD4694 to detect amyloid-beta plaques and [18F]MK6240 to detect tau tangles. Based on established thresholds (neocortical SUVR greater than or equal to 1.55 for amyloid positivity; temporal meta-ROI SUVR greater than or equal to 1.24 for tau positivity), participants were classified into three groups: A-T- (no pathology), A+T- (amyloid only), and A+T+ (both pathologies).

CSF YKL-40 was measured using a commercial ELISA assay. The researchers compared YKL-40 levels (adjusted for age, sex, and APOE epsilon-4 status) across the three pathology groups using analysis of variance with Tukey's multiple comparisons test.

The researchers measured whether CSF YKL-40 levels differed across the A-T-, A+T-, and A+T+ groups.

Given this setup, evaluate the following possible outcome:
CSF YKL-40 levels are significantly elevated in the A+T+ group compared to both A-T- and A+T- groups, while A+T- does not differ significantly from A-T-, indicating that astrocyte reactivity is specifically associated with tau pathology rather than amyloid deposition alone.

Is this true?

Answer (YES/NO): YES